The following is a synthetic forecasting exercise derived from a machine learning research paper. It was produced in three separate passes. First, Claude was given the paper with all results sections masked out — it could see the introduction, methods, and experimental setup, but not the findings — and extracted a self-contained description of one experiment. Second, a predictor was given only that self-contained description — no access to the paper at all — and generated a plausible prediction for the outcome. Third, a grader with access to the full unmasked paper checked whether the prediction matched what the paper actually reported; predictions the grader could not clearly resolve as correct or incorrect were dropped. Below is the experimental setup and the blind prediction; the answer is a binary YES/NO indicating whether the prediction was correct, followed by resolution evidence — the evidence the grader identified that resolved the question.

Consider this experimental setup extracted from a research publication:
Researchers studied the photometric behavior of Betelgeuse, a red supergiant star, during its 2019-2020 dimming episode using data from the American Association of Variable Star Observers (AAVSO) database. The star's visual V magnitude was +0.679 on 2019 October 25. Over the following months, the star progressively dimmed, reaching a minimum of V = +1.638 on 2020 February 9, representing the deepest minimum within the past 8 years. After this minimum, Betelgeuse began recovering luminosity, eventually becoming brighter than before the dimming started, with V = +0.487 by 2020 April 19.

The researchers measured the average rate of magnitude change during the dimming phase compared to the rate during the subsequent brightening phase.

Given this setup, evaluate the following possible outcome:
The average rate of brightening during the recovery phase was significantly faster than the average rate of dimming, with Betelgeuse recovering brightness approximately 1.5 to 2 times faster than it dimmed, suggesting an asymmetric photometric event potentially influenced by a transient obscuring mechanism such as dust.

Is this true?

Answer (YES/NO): NO